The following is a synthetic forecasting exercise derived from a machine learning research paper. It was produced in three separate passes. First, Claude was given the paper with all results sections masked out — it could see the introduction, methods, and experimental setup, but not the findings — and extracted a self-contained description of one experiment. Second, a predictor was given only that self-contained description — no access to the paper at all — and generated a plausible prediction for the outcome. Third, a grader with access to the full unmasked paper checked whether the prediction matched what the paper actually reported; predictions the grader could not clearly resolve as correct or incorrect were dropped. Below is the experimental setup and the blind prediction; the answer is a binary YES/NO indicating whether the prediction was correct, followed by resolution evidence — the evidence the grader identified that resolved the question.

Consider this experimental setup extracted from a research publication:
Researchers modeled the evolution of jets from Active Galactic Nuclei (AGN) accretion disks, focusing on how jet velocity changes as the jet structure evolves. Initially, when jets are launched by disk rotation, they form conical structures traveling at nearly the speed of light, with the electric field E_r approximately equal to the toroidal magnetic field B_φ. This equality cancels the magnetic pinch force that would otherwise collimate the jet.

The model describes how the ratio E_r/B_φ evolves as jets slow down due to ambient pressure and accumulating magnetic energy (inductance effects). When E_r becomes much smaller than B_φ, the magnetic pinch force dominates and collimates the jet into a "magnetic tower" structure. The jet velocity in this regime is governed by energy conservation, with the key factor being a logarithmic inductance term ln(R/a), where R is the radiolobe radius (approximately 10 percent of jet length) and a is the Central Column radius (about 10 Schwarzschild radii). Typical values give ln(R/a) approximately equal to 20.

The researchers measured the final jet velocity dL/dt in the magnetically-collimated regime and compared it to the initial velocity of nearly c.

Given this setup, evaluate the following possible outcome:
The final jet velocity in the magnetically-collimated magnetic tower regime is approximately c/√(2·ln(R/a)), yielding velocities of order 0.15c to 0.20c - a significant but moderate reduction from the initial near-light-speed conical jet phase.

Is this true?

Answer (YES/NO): NO